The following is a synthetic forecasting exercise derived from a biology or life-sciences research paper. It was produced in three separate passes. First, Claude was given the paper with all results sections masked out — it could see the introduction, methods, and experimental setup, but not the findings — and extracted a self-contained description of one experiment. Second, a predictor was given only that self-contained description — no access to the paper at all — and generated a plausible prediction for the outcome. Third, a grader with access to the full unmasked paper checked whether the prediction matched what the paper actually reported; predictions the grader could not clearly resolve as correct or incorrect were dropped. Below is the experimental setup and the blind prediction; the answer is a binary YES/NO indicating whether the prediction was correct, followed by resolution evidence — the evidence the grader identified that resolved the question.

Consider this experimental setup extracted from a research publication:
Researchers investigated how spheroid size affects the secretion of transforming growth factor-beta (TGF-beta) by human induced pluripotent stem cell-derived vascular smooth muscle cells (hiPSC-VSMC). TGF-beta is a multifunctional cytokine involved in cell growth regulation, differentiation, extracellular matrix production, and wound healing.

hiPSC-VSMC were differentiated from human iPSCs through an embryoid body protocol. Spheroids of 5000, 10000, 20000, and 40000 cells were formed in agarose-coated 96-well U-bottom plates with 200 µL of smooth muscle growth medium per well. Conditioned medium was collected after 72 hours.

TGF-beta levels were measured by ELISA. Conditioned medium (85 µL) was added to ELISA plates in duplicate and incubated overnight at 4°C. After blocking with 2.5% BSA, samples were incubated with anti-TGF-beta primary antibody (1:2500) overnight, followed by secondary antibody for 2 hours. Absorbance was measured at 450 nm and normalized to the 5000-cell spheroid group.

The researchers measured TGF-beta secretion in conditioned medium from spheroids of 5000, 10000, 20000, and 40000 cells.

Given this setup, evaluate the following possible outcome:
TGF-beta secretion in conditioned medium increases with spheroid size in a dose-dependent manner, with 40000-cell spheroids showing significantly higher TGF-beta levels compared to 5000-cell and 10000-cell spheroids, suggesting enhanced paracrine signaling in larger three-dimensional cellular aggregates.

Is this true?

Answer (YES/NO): NO